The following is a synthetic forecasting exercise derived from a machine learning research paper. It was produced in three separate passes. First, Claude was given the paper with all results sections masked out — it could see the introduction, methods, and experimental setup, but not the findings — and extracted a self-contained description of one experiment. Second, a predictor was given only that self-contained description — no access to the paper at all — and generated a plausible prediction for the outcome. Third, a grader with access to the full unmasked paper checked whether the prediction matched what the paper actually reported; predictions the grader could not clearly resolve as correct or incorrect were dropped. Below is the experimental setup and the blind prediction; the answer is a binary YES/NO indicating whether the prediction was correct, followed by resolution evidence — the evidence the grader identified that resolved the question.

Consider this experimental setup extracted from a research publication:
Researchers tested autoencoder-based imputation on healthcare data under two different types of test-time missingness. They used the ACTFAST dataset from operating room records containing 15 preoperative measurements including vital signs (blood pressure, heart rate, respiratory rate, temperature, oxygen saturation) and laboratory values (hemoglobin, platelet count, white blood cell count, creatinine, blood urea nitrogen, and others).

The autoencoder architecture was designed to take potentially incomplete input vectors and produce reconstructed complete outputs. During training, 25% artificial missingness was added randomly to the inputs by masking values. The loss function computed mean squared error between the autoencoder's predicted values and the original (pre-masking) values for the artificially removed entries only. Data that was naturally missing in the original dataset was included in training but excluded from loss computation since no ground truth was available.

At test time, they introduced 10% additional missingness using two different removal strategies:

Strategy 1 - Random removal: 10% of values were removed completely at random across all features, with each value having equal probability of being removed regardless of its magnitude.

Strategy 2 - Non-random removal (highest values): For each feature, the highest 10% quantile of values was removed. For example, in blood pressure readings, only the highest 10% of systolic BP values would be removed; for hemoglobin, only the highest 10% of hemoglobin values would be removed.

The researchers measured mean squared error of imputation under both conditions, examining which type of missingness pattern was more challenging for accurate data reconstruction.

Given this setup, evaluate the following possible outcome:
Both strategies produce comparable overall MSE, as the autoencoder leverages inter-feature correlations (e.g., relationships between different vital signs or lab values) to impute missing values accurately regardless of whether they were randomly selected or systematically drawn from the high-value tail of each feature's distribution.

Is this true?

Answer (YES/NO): NO